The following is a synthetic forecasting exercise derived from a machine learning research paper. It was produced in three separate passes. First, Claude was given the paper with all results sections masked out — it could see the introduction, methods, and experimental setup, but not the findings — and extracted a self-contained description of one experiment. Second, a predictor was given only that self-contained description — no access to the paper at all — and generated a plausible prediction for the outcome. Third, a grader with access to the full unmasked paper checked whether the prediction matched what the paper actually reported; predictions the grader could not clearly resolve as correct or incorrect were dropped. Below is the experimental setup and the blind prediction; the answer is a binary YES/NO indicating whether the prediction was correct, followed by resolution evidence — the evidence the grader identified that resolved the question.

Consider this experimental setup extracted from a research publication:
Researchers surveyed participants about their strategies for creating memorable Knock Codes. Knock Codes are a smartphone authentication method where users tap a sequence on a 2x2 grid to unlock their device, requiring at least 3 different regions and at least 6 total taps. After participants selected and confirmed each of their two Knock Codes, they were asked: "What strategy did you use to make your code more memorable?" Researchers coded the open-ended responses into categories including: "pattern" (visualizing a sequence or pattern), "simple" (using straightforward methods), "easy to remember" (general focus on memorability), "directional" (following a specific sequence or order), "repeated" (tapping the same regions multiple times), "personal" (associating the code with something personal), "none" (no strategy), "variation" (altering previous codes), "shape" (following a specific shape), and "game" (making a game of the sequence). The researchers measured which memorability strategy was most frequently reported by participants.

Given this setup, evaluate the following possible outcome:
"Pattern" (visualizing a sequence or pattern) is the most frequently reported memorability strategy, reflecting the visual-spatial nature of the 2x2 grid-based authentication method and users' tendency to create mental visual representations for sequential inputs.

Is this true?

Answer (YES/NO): YES